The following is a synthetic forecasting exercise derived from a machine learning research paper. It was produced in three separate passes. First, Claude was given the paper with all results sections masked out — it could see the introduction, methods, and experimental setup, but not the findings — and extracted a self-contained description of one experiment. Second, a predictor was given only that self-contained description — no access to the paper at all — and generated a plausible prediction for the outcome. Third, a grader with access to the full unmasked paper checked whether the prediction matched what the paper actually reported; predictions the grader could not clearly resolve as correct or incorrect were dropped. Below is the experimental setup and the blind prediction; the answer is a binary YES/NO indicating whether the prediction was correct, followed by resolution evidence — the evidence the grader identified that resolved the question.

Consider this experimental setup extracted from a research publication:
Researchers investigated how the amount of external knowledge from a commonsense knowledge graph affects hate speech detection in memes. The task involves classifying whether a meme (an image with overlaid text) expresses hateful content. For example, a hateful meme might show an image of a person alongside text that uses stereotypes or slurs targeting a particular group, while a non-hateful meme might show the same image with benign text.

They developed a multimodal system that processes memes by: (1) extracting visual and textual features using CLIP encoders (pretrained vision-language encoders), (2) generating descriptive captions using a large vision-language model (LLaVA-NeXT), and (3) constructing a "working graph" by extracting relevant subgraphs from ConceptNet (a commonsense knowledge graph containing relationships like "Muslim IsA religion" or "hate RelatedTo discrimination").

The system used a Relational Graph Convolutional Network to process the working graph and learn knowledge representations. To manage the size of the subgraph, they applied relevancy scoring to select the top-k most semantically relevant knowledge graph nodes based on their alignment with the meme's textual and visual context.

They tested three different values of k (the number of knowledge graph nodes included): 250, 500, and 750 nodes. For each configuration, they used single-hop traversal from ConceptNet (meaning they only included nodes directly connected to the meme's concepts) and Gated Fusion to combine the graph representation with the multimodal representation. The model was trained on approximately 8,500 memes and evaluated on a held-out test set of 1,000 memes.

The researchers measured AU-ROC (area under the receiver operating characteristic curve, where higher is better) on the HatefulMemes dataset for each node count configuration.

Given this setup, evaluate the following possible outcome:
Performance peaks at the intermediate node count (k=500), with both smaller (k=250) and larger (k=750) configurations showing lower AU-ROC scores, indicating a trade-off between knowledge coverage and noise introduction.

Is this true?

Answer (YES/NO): NO